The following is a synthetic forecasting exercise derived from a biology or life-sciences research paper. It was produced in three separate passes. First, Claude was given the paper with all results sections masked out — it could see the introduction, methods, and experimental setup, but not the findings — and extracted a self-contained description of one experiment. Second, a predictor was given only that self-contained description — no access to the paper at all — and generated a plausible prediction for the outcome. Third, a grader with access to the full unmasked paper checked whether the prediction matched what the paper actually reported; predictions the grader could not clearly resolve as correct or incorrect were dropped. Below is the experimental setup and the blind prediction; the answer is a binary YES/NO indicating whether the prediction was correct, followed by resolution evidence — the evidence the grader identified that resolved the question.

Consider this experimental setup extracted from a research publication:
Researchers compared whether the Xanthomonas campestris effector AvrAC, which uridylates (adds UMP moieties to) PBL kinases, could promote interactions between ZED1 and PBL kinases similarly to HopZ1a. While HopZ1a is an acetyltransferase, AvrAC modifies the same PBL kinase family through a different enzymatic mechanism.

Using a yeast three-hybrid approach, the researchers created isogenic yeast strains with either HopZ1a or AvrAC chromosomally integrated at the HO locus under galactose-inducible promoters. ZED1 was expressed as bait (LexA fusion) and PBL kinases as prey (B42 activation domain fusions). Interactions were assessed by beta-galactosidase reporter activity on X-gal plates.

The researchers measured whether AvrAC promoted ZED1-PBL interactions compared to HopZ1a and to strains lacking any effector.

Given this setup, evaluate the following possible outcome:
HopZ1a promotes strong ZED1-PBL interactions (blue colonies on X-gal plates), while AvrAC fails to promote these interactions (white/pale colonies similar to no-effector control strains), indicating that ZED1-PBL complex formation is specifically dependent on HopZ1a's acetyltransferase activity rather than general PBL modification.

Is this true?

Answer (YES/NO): YES